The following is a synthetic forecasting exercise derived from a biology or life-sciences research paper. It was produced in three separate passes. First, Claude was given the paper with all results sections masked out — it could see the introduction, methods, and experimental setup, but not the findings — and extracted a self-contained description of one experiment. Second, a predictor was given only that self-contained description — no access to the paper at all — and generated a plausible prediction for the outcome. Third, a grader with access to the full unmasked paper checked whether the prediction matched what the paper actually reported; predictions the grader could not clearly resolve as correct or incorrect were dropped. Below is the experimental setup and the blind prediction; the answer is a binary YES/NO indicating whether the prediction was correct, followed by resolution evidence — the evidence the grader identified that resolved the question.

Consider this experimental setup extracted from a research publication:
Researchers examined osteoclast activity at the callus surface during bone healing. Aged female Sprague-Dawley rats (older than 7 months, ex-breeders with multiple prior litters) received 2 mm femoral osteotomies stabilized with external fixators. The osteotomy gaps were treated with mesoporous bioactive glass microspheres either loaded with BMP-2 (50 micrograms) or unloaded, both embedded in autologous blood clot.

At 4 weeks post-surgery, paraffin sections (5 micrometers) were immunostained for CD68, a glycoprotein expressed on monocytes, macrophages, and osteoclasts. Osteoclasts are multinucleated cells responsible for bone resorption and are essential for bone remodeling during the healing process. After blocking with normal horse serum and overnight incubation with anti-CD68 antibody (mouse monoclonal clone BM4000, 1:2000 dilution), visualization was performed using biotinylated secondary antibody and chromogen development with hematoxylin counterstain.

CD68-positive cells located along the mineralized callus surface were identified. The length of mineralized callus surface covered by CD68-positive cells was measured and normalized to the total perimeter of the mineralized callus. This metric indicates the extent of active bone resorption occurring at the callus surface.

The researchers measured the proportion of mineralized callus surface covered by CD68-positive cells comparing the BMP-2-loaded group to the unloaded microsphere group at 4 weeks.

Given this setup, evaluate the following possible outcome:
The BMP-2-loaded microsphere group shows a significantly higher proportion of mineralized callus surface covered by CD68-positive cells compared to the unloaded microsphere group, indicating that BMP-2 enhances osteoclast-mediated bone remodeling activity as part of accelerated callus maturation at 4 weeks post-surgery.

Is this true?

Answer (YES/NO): NO